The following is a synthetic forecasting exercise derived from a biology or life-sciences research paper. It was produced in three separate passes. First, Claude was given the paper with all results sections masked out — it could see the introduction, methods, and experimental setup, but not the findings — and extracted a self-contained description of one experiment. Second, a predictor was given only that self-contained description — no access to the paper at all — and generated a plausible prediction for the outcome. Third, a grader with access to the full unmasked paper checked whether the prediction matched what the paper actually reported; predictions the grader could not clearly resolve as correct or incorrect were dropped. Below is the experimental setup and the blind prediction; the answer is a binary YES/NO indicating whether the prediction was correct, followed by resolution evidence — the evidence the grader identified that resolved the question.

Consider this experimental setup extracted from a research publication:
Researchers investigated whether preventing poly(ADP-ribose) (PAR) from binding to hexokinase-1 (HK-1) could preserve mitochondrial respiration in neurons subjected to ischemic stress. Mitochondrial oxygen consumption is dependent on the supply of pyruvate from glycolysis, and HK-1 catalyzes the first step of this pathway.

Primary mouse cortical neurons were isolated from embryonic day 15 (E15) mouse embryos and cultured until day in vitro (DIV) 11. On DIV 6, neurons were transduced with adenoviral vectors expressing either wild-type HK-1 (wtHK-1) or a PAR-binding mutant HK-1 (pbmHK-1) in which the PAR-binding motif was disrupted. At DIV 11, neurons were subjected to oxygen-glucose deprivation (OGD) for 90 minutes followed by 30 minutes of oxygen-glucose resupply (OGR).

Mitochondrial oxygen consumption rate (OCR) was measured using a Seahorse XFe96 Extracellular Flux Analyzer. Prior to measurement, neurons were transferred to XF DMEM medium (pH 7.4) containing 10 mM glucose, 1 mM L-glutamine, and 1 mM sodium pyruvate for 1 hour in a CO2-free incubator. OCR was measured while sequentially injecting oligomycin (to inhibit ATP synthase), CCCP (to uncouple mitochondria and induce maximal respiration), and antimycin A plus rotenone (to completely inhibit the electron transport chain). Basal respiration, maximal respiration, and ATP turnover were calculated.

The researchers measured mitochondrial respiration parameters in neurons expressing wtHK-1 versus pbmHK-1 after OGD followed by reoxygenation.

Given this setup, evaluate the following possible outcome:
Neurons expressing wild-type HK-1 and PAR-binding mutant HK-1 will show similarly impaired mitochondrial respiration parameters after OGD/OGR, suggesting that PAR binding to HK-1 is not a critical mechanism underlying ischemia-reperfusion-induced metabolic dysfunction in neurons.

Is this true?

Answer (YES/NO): NO